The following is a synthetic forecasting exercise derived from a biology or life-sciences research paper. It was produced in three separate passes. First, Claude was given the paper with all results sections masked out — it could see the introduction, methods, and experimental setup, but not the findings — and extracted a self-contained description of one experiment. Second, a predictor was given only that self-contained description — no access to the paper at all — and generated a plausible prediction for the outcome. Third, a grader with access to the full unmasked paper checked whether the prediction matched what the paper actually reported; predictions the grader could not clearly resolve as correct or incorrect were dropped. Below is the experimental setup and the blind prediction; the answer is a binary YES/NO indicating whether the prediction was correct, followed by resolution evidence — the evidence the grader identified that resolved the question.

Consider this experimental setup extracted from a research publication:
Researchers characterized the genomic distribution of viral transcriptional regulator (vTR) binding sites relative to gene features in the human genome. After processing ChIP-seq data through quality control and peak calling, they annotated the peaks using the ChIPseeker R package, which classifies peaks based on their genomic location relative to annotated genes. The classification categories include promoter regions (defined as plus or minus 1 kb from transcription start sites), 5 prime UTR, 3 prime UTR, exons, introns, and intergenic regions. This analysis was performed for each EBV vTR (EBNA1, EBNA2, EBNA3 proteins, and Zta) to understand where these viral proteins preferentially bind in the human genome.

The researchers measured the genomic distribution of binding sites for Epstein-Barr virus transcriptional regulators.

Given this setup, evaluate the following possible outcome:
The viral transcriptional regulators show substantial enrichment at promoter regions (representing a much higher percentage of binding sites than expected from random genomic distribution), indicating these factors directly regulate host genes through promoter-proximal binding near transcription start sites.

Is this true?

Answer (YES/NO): YES